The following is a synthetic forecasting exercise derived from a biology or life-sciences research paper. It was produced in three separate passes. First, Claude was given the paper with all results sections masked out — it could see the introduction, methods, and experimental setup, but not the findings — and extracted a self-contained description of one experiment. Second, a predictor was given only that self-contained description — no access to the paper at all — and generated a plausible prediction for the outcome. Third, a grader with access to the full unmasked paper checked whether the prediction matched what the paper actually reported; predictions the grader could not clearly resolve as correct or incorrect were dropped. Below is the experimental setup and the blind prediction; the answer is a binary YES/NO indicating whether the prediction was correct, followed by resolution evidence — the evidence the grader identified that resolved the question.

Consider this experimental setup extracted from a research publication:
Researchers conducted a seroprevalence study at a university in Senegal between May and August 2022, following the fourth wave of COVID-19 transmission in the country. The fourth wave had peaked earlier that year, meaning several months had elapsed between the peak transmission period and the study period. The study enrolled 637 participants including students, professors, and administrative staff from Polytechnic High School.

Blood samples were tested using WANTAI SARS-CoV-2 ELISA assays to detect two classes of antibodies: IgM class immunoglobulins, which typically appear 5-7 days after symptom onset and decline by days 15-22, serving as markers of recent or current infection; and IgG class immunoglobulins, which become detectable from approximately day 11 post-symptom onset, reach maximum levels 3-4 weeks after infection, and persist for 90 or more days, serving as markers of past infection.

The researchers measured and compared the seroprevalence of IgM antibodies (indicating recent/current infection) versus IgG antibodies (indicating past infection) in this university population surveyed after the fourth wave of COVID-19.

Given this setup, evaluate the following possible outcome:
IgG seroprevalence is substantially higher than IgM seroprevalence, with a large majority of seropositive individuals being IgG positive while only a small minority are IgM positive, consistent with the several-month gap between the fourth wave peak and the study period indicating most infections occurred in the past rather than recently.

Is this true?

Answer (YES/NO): YES